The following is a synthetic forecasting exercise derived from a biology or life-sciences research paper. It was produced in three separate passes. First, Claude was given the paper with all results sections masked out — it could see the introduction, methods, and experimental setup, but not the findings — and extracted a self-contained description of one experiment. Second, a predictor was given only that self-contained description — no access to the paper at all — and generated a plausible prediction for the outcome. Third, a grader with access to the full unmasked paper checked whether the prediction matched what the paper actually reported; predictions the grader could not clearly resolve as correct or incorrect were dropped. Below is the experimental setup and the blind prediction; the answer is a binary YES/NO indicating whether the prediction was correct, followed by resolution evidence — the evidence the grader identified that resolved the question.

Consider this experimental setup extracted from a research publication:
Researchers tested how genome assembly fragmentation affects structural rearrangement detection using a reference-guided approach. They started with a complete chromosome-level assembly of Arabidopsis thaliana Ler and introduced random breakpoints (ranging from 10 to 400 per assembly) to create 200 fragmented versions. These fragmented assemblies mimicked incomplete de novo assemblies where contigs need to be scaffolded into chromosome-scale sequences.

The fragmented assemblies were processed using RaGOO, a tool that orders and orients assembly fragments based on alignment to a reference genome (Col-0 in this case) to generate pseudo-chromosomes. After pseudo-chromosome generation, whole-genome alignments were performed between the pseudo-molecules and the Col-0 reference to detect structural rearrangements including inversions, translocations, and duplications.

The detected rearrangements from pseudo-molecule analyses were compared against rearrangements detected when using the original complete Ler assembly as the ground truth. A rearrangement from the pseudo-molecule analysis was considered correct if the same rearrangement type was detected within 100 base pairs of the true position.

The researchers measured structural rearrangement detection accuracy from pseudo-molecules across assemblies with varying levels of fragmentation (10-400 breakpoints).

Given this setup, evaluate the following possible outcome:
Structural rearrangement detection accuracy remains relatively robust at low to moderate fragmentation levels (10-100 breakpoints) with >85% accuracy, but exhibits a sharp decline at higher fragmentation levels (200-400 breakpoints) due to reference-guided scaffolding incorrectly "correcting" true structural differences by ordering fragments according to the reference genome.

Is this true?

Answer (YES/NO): NO